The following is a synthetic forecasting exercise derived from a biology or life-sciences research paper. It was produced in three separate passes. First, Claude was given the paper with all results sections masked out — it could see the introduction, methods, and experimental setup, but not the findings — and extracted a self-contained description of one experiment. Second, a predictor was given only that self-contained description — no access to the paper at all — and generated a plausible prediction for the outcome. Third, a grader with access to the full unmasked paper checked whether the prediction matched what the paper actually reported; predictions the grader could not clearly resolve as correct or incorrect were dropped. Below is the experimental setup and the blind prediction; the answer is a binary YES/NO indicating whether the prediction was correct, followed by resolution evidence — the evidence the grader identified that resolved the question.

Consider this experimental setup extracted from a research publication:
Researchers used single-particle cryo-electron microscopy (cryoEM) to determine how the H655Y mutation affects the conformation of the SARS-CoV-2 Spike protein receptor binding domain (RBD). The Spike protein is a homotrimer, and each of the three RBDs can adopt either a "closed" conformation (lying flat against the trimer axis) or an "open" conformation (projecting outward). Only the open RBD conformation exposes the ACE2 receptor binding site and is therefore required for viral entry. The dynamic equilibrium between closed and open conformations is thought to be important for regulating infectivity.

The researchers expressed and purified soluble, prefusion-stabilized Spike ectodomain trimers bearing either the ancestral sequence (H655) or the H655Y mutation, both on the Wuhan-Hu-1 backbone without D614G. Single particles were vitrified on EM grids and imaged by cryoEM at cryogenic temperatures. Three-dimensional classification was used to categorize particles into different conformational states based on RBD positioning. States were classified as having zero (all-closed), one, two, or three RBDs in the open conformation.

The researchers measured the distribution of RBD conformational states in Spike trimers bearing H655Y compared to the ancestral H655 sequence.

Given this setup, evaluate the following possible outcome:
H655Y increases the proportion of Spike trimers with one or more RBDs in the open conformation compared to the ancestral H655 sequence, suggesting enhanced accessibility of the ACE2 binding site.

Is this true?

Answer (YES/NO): YES